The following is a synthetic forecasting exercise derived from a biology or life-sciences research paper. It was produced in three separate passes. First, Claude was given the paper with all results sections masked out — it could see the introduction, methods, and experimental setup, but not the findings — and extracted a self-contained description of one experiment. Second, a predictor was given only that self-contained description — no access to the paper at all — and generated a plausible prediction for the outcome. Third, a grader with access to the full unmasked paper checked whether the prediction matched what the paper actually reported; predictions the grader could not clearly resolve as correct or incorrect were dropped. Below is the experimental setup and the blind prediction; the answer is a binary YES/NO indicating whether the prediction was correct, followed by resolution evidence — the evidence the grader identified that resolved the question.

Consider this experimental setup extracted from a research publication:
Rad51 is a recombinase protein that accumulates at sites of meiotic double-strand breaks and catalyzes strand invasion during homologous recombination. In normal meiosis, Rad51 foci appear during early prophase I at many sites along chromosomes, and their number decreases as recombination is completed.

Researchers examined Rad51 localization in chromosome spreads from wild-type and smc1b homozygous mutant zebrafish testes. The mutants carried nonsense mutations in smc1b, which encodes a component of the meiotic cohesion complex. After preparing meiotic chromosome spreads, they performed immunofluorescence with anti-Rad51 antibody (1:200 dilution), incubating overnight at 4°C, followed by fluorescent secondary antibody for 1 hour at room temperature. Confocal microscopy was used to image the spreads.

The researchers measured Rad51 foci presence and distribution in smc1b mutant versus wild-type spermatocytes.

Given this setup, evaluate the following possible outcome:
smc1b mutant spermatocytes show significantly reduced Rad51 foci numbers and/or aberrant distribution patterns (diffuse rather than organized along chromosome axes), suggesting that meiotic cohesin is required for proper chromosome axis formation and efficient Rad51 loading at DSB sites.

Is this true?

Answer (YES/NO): NO